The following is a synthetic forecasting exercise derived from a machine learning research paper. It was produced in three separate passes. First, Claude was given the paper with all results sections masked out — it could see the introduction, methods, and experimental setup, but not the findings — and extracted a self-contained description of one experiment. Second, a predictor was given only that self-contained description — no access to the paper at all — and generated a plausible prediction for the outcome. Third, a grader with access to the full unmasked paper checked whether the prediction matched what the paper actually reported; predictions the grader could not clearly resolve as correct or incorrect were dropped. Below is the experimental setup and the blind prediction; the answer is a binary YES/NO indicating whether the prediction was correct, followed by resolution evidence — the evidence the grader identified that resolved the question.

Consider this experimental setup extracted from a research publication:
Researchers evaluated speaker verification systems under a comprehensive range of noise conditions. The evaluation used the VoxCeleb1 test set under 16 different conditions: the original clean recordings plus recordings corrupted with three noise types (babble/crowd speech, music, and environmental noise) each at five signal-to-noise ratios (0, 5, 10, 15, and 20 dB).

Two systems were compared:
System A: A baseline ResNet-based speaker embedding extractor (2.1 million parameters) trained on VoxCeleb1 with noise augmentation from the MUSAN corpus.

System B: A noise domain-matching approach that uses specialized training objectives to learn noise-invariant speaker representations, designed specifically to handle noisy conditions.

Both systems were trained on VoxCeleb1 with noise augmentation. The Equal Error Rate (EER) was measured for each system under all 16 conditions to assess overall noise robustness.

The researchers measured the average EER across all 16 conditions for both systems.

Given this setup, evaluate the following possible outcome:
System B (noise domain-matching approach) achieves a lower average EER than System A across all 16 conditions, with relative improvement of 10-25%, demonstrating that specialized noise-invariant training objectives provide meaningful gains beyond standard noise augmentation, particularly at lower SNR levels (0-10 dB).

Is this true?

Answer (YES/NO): NO